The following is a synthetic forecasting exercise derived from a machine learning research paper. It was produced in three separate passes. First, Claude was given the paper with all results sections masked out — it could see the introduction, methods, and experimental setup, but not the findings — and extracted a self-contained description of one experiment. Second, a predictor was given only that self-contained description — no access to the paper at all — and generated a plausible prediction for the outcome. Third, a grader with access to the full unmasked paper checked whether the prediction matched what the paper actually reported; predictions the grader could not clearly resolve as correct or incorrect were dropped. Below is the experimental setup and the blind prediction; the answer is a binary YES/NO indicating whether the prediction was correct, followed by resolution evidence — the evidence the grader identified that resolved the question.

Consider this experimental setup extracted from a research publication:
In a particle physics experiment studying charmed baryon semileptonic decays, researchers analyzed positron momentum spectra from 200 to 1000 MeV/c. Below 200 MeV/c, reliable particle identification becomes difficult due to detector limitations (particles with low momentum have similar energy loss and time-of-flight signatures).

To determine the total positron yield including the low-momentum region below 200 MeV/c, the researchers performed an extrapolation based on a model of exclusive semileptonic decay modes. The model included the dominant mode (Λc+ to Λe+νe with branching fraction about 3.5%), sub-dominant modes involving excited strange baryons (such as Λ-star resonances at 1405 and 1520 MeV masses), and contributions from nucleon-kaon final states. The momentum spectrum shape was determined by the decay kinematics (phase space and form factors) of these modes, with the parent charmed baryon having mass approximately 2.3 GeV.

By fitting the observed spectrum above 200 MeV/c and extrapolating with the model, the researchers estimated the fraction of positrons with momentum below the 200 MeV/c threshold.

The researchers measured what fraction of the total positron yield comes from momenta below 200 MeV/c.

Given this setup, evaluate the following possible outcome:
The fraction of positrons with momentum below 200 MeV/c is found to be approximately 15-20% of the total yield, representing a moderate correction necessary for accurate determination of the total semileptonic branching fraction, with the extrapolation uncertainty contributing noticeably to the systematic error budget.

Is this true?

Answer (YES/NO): NO